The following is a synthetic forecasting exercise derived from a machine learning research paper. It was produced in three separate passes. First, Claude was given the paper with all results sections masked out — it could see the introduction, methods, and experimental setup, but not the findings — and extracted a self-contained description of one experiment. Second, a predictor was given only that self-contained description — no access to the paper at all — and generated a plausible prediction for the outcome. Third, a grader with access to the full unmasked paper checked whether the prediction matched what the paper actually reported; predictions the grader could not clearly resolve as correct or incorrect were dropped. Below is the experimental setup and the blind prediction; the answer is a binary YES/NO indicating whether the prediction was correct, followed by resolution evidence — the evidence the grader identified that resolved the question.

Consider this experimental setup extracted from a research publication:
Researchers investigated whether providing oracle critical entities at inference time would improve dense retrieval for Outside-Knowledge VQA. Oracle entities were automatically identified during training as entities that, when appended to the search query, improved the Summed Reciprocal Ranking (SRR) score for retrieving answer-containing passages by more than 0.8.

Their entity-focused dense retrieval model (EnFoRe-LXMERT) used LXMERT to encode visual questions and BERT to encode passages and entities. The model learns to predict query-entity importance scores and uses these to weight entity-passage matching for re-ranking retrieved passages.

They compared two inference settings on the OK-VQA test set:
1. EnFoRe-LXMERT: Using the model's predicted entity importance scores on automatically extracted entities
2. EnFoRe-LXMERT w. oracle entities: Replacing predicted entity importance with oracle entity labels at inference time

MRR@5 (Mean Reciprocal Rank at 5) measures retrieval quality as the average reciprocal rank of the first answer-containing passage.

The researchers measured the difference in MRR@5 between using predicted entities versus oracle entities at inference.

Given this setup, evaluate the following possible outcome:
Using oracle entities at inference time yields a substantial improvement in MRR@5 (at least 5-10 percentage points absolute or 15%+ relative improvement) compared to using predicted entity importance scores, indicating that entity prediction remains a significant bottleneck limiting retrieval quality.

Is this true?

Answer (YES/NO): NO